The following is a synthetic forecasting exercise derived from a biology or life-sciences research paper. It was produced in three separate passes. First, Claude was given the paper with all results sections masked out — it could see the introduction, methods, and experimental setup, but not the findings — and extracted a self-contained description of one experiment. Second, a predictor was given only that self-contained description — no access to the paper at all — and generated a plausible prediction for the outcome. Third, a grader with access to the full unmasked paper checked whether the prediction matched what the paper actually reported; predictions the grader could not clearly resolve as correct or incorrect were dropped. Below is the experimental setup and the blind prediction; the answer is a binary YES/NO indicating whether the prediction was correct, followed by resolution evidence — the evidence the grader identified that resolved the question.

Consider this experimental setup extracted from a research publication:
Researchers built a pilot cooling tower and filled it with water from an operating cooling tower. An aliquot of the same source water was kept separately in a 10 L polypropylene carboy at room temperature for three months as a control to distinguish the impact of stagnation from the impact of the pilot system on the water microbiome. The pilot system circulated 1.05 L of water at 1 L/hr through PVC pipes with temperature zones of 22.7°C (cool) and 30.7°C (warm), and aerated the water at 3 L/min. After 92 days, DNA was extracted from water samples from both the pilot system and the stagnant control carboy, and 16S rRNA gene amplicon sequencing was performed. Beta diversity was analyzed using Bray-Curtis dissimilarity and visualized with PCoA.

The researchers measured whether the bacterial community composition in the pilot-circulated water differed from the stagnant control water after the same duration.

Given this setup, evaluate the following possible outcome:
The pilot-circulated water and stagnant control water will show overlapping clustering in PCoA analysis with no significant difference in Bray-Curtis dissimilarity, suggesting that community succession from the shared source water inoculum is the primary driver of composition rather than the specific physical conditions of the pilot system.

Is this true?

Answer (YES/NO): NO